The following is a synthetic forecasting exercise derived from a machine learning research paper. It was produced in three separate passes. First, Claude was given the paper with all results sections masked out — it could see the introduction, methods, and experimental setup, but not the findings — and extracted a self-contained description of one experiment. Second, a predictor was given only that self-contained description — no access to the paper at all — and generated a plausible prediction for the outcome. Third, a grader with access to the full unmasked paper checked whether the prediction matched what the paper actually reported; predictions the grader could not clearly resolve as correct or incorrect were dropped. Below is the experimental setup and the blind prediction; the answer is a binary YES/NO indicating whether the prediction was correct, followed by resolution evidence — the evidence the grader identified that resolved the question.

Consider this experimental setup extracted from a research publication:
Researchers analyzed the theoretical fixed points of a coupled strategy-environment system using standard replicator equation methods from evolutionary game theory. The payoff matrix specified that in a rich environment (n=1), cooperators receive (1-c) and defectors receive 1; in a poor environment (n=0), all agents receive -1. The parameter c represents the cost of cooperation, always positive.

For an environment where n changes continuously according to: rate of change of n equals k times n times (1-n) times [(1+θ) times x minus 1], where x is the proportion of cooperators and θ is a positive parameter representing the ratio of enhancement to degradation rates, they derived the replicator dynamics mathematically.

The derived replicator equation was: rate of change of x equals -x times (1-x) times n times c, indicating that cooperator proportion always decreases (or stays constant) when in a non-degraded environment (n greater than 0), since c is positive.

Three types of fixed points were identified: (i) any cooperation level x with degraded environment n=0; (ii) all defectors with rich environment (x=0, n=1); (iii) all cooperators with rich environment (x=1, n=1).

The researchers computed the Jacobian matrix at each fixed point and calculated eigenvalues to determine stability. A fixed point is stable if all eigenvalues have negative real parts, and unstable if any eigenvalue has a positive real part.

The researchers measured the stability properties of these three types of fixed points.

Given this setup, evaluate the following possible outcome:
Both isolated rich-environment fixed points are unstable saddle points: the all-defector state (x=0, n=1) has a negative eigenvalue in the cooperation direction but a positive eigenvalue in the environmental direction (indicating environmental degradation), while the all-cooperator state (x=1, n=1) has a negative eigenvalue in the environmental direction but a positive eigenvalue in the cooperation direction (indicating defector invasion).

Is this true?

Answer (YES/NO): YES